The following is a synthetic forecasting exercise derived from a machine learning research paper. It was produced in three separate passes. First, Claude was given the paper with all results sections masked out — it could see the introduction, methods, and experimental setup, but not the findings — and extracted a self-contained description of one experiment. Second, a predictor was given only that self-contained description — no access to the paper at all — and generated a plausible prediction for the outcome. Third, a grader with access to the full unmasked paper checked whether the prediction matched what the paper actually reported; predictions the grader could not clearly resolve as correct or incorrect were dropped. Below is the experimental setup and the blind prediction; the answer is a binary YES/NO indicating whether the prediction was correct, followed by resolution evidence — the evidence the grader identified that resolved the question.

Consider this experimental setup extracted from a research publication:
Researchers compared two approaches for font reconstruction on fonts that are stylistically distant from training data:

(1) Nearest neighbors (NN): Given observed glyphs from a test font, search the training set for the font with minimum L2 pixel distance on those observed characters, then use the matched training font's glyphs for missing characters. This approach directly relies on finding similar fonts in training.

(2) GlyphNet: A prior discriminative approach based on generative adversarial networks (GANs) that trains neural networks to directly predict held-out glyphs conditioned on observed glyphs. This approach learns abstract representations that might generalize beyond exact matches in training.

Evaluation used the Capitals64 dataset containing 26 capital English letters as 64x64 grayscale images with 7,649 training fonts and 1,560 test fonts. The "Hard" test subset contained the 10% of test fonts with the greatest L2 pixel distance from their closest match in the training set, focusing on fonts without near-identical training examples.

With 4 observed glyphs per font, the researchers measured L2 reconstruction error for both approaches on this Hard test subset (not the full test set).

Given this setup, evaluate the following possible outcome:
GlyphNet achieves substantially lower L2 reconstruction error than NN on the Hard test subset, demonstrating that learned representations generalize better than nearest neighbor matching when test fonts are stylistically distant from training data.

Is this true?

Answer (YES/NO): NO